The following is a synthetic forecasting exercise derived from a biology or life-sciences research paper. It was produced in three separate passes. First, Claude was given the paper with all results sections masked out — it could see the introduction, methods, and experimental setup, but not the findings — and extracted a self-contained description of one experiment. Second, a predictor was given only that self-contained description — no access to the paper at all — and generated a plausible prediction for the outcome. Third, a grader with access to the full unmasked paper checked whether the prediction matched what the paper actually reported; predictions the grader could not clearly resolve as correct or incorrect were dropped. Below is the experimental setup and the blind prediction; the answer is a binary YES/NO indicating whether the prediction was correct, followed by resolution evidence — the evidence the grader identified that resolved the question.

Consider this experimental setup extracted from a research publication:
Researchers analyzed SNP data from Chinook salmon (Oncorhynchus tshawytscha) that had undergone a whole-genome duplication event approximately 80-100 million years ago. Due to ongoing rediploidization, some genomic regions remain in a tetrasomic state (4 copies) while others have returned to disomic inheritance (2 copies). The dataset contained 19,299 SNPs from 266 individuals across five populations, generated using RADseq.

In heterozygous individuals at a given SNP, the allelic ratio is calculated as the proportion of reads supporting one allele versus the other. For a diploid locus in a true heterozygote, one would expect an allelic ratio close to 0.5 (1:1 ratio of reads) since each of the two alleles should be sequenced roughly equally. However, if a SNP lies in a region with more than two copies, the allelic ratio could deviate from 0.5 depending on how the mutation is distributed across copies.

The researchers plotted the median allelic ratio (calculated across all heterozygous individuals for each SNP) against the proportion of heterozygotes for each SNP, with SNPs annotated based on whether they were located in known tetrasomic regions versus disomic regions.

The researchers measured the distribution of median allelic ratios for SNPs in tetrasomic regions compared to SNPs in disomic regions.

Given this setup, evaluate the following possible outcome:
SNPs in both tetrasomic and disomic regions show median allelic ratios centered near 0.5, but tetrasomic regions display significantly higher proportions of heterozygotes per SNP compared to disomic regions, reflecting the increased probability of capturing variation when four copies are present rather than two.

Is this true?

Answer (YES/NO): NO